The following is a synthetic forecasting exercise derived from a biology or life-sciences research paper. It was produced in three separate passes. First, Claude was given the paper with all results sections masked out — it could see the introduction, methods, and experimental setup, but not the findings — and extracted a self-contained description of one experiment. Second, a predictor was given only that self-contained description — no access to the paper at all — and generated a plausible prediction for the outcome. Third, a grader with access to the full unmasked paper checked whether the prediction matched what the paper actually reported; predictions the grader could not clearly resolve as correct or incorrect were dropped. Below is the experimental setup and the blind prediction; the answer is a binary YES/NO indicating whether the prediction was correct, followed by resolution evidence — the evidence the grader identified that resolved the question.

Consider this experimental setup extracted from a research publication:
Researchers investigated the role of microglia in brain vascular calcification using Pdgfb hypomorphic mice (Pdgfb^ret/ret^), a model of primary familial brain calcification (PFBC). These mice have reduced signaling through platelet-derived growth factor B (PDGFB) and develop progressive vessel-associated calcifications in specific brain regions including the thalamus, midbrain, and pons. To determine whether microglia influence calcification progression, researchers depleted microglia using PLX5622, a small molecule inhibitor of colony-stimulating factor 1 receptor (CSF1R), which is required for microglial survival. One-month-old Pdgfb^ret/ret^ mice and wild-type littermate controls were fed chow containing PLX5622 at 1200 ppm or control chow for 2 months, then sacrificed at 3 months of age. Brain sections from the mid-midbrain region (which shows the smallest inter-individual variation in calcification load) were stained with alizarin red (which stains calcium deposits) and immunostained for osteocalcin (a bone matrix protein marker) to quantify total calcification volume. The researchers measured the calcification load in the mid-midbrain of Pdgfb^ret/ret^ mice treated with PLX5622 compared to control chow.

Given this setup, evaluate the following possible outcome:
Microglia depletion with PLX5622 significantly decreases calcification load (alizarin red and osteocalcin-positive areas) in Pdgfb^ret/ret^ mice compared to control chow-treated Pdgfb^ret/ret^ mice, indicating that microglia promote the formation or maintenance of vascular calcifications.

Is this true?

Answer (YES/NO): NO